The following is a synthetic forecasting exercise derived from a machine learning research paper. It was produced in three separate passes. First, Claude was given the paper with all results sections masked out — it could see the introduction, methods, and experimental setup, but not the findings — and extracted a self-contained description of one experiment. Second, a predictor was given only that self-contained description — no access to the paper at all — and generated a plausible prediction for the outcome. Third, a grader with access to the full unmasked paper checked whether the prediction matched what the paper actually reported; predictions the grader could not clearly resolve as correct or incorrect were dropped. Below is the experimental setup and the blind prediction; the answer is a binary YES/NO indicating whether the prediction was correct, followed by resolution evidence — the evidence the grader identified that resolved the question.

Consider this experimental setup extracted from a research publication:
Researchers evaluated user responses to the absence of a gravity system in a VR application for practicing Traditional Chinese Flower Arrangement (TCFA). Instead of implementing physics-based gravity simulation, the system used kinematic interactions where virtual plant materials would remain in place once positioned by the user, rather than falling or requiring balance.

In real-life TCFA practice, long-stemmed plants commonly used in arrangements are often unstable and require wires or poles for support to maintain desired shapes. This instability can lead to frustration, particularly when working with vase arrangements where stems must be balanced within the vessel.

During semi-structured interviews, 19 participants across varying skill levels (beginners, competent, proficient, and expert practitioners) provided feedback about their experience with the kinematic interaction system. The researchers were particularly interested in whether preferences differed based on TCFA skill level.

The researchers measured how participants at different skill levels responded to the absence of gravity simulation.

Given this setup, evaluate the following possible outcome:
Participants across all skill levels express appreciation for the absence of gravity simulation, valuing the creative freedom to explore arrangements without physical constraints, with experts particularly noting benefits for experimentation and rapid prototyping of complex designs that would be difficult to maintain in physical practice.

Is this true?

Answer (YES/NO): NO